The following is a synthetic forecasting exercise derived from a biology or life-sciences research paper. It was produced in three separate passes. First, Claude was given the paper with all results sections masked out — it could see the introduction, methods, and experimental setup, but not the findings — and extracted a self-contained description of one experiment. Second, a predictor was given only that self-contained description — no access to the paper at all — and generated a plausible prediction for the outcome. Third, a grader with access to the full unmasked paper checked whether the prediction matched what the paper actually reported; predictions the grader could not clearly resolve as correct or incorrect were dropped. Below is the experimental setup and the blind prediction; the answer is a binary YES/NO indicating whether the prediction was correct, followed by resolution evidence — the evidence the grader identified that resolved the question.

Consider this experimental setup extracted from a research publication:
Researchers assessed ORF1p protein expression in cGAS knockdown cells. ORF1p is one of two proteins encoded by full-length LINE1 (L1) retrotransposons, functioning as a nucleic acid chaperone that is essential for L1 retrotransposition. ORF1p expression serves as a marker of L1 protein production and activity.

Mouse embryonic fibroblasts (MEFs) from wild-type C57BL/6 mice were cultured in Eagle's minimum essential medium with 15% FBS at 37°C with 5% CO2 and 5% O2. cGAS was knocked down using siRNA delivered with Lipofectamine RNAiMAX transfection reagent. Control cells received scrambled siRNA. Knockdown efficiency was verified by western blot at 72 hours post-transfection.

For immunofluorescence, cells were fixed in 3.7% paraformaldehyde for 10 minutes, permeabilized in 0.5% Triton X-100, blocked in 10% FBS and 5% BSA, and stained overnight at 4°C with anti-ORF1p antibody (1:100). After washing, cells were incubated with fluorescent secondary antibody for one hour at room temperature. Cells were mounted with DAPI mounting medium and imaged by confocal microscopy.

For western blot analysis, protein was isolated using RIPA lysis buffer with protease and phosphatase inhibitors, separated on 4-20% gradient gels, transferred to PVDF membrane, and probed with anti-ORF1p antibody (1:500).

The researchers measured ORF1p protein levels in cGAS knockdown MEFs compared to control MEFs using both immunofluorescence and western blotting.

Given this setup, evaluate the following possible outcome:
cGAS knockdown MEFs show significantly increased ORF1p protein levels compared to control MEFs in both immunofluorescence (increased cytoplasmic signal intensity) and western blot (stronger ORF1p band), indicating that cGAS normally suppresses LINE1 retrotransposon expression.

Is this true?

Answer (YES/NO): NO